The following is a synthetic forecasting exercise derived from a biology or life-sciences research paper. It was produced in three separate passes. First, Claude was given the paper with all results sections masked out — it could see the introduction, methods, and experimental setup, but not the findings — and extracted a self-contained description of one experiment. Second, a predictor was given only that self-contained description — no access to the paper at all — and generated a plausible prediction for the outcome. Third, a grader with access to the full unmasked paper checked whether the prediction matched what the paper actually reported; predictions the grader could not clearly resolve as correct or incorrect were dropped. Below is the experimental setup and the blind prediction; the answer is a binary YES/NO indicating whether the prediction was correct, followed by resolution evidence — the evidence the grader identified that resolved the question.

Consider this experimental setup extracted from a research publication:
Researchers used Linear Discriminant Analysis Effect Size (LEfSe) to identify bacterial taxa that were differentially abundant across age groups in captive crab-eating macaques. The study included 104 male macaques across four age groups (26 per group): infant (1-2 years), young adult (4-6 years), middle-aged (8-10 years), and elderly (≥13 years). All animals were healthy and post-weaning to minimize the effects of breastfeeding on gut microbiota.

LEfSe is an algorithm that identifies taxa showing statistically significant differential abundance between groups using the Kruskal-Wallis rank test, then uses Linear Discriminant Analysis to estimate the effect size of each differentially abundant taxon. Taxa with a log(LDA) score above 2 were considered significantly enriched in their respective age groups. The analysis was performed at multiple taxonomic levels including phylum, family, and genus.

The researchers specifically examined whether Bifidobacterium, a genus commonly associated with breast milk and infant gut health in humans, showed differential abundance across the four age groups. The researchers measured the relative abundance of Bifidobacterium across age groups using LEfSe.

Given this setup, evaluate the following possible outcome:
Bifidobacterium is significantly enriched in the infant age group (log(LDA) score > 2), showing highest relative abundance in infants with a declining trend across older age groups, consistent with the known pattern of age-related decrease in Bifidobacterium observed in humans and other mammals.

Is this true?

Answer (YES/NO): NO